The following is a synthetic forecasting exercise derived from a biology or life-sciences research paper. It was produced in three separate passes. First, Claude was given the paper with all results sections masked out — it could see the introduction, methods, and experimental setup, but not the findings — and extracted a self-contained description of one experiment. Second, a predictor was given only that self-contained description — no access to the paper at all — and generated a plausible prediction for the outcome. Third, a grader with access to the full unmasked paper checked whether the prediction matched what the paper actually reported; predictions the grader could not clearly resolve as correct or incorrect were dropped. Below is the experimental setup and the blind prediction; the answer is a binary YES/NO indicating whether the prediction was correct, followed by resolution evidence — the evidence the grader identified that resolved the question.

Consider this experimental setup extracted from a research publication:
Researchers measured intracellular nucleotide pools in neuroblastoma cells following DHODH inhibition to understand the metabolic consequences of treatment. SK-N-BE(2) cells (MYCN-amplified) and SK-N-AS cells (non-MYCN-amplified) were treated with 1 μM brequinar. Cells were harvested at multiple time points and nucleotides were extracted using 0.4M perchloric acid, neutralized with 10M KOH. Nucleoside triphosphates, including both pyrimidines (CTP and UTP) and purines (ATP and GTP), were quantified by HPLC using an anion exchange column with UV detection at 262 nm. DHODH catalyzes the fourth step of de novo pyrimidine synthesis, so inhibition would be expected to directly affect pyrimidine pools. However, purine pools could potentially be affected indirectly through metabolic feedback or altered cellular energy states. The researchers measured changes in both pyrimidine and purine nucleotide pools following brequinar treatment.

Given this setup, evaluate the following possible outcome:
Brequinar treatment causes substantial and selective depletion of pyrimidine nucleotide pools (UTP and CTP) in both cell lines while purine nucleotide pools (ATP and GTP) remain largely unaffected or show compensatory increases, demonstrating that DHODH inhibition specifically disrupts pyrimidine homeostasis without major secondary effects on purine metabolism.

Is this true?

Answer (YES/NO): YES